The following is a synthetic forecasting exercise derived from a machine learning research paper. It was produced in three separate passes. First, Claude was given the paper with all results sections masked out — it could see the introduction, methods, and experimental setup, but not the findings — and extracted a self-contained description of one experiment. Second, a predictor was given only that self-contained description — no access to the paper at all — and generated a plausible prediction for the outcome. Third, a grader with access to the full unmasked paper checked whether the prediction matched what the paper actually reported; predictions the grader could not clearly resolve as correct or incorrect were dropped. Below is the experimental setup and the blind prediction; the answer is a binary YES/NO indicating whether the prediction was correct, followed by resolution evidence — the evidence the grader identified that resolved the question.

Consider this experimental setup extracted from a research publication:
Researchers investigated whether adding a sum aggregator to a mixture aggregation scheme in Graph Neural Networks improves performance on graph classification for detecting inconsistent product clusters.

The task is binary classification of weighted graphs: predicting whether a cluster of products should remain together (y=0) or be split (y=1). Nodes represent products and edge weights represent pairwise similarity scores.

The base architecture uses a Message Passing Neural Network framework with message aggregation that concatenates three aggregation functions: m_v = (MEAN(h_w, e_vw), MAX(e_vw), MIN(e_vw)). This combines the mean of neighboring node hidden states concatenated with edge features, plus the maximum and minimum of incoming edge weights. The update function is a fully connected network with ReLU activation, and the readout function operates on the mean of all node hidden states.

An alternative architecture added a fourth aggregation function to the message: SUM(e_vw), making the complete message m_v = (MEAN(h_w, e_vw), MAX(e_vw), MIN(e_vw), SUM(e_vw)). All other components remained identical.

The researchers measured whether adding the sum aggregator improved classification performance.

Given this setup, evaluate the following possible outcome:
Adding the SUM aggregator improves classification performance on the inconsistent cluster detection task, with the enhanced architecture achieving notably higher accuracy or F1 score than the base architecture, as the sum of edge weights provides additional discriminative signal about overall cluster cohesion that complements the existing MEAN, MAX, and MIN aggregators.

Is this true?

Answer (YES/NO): NO